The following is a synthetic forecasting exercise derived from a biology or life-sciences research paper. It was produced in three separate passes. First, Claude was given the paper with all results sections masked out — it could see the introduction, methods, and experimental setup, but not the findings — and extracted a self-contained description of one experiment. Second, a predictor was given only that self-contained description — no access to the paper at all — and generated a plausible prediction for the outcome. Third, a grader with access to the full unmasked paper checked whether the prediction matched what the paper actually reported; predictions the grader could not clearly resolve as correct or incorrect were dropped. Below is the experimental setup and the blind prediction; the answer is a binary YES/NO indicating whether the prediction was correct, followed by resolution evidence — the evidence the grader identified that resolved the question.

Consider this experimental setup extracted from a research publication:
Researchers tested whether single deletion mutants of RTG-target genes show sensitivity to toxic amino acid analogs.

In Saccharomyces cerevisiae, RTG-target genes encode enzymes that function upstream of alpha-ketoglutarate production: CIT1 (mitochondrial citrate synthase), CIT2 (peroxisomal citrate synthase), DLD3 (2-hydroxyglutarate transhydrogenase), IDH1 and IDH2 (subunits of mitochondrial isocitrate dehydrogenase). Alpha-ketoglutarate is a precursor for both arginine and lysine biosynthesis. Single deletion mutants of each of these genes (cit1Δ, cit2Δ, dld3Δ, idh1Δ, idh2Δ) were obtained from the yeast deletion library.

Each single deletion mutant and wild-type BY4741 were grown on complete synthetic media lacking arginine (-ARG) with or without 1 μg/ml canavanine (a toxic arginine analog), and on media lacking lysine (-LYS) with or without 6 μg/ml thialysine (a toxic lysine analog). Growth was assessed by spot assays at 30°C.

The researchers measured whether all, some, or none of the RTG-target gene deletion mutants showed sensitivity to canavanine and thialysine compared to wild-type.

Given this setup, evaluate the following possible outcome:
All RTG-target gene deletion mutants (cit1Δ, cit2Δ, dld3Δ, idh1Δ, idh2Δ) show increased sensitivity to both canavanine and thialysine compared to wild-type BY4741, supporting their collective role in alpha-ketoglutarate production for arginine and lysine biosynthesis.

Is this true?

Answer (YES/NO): NO